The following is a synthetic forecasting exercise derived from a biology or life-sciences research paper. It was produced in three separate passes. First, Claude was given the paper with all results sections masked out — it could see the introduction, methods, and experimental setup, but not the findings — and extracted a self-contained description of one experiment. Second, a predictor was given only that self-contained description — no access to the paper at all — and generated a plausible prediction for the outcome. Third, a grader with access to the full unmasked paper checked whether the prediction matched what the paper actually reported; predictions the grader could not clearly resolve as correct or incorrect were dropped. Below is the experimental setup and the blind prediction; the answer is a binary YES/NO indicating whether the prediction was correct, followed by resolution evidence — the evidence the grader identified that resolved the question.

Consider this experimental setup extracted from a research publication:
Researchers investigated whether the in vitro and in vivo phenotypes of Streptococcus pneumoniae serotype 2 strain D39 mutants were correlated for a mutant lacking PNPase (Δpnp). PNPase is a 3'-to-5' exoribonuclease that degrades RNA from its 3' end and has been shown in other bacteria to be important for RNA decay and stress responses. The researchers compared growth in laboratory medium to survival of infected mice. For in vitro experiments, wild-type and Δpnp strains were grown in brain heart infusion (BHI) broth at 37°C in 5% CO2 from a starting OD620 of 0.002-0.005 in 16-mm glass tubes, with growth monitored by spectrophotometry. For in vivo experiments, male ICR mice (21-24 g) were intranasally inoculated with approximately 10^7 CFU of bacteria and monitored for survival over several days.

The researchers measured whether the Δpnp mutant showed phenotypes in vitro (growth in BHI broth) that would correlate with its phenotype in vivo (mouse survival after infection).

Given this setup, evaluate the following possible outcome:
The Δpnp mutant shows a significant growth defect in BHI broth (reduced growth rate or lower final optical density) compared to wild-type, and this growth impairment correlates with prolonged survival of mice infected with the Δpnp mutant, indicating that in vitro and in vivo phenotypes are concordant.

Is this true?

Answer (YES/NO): NO